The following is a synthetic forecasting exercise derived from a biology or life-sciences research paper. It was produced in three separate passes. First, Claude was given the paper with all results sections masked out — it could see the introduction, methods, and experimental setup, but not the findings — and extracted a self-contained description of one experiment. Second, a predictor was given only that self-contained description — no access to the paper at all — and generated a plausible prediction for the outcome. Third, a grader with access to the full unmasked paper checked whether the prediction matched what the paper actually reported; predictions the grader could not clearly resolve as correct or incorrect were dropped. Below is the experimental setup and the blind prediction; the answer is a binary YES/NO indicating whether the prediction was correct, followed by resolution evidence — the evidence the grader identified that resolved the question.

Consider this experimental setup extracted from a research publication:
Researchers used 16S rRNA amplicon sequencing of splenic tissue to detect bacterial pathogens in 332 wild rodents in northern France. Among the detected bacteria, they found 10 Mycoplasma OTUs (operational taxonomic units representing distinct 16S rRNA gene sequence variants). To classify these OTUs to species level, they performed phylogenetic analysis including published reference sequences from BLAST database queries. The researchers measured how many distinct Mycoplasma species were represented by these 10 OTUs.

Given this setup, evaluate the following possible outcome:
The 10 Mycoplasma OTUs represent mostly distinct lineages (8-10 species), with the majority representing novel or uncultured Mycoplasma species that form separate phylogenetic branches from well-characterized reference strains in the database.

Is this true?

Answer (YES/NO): NO